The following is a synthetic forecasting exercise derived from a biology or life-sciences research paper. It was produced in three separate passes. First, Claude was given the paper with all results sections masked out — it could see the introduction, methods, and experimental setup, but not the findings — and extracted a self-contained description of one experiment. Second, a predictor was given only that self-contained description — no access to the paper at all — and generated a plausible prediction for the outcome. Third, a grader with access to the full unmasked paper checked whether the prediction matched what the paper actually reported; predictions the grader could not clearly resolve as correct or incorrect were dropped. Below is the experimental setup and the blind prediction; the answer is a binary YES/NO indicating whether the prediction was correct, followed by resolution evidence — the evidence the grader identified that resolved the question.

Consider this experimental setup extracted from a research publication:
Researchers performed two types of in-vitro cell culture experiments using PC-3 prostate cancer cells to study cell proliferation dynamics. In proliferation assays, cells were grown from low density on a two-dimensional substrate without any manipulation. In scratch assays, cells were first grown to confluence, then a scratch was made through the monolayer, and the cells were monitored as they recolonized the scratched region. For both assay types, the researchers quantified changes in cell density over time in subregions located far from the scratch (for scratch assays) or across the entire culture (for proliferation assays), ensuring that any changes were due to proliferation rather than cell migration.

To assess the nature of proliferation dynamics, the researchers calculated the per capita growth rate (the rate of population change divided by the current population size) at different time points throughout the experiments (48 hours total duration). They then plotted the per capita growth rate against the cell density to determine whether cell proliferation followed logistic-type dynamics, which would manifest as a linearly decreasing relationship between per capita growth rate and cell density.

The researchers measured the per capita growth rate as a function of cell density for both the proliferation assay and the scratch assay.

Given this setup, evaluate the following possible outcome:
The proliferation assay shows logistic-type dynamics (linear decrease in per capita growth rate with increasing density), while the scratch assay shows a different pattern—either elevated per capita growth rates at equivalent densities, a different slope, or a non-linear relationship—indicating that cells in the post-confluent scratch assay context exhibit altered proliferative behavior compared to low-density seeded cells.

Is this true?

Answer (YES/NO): YES